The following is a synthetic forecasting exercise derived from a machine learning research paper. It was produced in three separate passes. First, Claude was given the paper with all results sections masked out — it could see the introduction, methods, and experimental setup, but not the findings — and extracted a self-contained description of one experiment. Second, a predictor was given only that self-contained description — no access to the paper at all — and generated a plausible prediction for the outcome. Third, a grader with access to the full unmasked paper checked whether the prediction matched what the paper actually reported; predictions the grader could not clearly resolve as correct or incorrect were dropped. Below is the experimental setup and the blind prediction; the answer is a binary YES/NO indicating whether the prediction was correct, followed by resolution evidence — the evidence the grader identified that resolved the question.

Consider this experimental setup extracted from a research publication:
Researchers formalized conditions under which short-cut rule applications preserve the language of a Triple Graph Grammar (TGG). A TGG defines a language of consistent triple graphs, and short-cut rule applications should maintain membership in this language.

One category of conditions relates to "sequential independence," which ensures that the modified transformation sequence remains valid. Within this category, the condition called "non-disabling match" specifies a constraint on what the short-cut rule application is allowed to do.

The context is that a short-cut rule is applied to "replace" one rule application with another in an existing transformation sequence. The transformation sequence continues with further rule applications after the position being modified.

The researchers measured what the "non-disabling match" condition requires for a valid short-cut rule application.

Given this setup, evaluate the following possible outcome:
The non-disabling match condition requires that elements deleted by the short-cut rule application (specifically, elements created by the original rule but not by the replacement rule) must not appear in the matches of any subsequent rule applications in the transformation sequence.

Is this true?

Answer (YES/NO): NO